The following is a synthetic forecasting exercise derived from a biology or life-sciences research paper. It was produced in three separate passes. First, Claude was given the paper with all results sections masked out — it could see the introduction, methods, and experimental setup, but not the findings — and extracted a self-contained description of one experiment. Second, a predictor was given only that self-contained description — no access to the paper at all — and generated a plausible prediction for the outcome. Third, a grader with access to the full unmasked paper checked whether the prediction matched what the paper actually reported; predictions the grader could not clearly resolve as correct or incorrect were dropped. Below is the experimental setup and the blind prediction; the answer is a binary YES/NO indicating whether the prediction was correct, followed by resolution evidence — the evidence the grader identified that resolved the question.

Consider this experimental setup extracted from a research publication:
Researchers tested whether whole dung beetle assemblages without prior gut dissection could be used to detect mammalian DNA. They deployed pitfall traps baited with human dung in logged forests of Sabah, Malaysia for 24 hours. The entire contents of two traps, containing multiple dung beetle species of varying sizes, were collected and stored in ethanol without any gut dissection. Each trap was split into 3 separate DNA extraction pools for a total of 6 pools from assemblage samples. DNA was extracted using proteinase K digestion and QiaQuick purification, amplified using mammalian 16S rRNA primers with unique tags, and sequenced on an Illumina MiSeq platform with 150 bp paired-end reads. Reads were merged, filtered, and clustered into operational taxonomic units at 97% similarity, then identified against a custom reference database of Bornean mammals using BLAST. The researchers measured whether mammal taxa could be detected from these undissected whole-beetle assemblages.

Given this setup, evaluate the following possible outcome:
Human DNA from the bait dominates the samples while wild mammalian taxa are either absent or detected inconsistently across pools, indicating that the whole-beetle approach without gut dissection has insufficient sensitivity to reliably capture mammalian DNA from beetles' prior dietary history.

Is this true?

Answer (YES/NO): NO